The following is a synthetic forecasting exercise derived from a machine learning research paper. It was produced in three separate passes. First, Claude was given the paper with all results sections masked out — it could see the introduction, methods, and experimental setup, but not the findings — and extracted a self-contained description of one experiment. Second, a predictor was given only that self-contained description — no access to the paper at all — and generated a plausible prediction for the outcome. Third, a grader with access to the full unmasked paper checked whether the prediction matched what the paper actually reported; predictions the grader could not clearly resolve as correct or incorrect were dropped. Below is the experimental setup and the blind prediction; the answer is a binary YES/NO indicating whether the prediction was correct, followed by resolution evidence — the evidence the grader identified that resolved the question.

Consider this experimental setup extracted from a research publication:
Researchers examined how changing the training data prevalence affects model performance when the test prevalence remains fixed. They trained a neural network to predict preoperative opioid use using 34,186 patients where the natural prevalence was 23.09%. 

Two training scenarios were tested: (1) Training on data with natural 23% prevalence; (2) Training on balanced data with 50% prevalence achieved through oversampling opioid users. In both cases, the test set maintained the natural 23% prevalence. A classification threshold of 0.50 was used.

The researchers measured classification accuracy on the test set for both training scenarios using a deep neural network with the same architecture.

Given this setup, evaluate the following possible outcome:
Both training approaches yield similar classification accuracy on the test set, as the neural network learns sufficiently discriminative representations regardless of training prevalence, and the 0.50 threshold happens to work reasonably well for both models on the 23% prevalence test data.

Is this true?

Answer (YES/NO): NO